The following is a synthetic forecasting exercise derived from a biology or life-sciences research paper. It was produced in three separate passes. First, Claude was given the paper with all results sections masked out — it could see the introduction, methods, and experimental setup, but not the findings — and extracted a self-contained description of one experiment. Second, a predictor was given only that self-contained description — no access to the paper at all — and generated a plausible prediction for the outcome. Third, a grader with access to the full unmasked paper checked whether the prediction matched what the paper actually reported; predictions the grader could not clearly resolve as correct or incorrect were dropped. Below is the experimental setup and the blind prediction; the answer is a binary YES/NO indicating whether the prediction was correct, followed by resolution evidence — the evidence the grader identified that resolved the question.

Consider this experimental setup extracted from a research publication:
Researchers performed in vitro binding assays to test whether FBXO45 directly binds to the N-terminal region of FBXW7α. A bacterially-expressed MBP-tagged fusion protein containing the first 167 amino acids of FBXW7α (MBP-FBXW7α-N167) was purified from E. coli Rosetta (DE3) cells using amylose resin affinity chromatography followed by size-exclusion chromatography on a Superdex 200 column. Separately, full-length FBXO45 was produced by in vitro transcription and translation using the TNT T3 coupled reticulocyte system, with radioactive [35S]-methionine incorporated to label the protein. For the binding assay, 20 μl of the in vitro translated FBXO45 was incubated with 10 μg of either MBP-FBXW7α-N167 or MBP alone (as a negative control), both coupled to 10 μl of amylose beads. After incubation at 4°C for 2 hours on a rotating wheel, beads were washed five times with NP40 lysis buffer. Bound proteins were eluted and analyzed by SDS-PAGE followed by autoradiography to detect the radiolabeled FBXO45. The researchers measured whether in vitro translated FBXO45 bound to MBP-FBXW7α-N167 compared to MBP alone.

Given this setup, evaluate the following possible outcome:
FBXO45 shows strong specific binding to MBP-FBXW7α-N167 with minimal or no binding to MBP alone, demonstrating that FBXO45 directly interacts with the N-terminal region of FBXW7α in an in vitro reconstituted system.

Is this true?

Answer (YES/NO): YES